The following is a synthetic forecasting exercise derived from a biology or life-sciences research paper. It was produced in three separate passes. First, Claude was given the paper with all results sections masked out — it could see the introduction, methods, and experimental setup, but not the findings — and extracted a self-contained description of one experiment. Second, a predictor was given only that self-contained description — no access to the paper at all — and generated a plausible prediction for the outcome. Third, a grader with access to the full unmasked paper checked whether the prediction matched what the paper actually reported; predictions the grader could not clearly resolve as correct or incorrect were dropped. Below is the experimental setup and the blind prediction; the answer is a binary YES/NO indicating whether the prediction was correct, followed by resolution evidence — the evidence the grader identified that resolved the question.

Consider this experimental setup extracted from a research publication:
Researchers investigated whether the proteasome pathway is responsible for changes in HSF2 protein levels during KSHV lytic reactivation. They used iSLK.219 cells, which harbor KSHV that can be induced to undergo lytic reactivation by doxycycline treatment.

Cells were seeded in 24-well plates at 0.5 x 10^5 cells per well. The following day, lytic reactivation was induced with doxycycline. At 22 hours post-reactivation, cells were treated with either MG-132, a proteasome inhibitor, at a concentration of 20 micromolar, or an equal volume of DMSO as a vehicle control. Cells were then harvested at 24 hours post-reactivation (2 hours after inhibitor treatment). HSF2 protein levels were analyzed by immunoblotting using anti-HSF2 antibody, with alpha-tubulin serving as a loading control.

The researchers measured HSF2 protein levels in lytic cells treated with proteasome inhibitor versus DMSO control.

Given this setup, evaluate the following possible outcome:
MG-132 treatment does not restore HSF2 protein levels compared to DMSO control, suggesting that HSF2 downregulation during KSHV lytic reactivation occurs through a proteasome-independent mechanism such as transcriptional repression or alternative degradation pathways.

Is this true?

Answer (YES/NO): NO